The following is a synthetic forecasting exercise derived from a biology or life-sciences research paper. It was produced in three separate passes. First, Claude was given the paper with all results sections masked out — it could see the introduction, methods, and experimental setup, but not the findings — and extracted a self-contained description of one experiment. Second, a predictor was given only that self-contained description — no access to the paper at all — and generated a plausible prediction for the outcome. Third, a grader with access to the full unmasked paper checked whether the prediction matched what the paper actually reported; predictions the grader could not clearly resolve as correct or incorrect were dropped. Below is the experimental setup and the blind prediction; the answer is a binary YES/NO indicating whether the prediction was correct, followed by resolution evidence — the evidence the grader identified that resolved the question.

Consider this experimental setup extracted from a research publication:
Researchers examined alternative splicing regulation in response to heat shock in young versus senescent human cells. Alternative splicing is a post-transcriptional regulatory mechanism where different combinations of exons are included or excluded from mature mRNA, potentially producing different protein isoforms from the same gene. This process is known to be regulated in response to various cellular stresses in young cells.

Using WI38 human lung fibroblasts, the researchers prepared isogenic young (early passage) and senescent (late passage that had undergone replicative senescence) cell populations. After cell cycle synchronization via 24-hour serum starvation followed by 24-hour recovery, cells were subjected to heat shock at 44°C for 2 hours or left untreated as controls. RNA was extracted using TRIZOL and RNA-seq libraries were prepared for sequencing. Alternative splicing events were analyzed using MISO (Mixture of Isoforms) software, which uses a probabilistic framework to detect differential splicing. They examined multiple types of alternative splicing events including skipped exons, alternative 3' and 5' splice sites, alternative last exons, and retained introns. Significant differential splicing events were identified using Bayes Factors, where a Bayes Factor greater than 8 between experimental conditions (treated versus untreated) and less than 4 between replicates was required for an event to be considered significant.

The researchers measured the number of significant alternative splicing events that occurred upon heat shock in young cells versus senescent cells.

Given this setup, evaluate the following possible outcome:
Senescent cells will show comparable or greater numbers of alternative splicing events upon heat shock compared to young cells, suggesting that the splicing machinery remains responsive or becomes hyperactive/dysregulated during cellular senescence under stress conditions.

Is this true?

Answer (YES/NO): NO